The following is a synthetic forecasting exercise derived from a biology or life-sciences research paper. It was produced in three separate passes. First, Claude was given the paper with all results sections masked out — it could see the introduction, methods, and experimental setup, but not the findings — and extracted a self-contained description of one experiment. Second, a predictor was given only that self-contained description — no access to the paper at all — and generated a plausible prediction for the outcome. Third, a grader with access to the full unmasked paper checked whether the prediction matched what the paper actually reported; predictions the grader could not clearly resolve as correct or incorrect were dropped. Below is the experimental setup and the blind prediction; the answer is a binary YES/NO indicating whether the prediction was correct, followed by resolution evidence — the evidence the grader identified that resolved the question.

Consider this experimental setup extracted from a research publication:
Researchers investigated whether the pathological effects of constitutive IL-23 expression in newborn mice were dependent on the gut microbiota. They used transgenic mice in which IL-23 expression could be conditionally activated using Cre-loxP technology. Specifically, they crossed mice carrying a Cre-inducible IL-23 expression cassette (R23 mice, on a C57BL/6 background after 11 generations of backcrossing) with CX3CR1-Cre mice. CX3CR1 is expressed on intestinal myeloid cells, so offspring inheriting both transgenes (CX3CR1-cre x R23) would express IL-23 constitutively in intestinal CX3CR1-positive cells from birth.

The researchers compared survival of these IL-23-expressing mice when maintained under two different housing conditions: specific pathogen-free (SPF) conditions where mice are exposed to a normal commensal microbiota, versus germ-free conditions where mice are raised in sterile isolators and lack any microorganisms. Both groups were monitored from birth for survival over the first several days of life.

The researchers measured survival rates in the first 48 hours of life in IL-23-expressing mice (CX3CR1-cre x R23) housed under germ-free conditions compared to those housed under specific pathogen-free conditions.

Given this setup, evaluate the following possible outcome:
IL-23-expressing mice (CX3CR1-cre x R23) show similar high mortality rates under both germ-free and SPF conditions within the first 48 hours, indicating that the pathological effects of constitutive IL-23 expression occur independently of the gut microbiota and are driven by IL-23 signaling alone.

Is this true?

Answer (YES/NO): NO